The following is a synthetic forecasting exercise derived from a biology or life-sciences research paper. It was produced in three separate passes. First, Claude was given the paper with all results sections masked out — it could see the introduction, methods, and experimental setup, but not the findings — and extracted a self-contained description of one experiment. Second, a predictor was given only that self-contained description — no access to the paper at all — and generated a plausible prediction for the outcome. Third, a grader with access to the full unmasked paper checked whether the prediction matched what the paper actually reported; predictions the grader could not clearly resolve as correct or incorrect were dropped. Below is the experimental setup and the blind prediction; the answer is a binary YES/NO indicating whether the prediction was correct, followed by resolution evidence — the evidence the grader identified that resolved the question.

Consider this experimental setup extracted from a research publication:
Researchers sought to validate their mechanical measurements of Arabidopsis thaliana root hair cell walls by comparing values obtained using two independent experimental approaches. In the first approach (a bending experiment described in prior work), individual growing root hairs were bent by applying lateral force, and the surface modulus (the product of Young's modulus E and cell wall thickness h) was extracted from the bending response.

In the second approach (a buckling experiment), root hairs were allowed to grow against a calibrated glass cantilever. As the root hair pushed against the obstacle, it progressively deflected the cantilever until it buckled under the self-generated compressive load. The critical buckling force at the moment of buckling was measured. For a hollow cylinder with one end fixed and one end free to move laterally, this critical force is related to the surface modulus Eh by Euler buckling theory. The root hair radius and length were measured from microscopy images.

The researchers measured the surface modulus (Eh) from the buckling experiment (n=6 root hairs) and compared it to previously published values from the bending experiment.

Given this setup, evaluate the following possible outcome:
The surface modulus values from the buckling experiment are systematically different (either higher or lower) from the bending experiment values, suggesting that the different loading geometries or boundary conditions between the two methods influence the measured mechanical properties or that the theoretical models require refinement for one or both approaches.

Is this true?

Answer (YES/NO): NO